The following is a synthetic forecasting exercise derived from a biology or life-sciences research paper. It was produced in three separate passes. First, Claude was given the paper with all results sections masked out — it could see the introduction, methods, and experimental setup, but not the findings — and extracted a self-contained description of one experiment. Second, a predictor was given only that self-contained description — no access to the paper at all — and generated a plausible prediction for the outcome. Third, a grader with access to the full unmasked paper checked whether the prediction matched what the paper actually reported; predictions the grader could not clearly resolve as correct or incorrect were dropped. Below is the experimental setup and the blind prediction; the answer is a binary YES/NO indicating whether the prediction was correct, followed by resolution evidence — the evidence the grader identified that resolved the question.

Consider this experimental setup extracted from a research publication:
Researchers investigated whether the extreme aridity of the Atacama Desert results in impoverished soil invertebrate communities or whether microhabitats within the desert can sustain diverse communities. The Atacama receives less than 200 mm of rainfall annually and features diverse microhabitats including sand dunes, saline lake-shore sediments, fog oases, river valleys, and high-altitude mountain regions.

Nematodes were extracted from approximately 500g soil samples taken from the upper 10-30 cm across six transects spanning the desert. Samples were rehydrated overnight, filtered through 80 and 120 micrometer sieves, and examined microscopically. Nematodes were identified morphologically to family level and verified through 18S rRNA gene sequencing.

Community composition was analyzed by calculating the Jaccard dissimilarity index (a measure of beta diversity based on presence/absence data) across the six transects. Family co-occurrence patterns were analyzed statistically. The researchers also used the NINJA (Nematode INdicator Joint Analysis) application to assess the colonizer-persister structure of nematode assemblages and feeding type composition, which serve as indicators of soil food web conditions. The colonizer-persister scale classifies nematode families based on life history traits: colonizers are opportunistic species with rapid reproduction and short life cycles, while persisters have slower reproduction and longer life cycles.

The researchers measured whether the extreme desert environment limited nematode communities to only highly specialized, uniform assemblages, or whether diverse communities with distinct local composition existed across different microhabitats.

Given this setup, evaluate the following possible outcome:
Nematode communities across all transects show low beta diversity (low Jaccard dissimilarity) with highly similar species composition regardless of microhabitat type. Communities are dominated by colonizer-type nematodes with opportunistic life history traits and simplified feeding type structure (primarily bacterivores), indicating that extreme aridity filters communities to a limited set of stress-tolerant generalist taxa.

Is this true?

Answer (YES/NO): NO